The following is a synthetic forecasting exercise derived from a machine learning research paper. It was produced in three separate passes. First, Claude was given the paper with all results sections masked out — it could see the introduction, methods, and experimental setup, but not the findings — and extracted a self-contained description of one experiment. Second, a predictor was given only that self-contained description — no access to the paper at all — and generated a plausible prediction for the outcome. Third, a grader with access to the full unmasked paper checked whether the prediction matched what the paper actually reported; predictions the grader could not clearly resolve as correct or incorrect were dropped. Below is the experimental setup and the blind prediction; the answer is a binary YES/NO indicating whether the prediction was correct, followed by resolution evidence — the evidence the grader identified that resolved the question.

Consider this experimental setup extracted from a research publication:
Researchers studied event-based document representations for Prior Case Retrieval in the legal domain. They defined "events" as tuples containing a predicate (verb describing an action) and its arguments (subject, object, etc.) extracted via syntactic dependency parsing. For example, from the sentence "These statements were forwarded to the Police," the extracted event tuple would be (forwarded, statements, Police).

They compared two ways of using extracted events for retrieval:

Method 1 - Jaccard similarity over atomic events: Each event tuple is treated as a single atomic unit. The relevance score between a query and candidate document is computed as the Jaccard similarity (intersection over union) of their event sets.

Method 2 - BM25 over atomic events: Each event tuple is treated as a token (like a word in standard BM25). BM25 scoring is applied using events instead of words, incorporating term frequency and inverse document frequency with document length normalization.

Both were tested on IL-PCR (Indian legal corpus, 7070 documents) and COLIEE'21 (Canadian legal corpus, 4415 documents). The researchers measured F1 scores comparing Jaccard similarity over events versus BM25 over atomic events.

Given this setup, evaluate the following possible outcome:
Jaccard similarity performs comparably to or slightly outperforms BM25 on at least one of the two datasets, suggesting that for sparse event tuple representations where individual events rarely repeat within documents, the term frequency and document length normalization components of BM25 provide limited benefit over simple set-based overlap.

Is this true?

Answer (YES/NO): YES